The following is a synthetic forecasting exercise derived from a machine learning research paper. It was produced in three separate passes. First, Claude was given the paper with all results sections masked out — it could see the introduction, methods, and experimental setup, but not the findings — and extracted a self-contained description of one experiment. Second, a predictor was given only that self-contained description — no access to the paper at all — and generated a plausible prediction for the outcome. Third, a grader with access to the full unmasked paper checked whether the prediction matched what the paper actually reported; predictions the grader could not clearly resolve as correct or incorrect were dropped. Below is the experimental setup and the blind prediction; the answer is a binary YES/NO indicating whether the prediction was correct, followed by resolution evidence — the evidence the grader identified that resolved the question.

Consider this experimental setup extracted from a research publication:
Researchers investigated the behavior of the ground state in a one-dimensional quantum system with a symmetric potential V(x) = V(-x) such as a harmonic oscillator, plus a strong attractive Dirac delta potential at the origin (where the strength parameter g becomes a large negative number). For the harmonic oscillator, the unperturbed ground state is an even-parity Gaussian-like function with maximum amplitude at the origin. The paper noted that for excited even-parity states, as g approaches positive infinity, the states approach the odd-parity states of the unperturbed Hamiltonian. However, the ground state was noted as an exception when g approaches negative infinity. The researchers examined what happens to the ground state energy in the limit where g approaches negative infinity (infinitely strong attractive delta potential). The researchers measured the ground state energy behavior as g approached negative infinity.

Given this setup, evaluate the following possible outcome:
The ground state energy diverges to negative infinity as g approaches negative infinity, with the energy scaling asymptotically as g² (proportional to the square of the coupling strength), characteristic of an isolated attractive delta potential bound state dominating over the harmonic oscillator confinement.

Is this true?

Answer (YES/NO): YES